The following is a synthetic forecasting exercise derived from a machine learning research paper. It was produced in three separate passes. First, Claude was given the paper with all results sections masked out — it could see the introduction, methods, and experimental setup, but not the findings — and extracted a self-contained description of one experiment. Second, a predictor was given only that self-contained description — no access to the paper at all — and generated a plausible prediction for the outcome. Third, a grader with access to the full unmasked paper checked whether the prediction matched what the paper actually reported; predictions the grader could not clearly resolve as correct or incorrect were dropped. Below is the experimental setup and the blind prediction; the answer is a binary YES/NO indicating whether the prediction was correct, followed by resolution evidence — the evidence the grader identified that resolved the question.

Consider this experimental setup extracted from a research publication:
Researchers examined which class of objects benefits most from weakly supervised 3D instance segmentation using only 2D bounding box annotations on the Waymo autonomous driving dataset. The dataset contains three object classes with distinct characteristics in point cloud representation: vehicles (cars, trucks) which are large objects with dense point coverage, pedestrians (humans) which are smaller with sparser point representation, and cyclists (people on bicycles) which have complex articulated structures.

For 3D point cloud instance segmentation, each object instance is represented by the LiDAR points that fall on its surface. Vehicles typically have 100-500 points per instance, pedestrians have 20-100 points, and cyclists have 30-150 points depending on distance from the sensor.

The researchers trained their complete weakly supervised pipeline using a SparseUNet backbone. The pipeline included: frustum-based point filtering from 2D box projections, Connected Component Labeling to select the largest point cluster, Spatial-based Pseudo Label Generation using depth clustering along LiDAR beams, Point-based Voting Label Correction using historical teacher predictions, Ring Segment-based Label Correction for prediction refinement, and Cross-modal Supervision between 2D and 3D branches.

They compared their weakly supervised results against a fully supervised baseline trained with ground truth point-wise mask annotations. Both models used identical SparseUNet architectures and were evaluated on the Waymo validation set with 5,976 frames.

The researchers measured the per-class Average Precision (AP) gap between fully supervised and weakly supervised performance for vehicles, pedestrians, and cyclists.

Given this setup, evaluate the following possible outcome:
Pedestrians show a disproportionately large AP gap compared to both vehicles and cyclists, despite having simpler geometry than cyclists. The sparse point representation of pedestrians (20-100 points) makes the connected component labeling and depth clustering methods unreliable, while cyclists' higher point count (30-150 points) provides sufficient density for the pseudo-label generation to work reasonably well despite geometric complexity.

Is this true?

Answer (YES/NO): NO